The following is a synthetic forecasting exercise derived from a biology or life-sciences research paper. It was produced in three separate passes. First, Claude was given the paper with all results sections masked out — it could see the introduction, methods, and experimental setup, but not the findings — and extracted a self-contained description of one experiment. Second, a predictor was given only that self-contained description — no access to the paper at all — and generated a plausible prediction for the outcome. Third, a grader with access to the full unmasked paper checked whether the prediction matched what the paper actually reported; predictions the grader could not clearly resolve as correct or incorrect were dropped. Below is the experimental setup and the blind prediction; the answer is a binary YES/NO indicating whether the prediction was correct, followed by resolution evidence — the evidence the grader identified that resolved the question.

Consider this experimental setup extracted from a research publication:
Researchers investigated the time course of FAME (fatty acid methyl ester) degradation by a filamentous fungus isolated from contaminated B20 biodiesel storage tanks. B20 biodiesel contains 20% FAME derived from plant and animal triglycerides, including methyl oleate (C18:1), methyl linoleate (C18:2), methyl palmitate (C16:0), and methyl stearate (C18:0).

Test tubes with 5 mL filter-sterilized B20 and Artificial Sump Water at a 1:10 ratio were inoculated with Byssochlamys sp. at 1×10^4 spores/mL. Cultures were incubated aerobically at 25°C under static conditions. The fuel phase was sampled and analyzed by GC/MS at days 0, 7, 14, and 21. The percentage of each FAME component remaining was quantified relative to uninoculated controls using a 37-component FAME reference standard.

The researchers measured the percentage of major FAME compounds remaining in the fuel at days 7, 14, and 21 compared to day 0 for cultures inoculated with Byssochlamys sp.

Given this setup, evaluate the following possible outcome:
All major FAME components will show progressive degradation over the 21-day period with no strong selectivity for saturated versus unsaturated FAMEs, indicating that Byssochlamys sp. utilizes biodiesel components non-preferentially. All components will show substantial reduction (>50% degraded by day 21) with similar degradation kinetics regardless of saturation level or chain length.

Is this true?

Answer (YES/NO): NO